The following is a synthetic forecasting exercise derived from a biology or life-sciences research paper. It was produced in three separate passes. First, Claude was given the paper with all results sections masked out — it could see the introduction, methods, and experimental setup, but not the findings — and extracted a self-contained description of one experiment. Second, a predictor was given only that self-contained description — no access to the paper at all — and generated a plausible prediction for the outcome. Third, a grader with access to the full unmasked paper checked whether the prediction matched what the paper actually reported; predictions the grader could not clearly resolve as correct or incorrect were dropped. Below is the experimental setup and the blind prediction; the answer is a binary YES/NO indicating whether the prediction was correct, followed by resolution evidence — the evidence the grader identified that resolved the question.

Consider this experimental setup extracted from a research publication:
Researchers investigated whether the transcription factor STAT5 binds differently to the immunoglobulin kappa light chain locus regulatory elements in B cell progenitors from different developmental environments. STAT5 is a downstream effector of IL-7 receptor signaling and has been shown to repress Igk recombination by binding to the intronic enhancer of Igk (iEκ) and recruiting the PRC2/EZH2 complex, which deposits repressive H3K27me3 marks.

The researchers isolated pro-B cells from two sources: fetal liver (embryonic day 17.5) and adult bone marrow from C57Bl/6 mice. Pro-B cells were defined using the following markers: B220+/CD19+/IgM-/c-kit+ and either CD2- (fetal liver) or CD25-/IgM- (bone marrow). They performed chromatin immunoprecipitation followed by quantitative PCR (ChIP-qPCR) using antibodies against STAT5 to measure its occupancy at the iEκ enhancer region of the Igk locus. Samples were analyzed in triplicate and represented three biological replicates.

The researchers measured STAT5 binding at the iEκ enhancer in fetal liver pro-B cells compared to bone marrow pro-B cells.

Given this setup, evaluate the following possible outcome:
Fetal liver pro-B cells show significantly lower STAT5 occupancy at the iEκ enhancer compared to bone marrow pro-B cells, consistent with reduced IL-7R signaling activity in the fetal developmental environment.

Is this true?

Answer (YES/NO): YES